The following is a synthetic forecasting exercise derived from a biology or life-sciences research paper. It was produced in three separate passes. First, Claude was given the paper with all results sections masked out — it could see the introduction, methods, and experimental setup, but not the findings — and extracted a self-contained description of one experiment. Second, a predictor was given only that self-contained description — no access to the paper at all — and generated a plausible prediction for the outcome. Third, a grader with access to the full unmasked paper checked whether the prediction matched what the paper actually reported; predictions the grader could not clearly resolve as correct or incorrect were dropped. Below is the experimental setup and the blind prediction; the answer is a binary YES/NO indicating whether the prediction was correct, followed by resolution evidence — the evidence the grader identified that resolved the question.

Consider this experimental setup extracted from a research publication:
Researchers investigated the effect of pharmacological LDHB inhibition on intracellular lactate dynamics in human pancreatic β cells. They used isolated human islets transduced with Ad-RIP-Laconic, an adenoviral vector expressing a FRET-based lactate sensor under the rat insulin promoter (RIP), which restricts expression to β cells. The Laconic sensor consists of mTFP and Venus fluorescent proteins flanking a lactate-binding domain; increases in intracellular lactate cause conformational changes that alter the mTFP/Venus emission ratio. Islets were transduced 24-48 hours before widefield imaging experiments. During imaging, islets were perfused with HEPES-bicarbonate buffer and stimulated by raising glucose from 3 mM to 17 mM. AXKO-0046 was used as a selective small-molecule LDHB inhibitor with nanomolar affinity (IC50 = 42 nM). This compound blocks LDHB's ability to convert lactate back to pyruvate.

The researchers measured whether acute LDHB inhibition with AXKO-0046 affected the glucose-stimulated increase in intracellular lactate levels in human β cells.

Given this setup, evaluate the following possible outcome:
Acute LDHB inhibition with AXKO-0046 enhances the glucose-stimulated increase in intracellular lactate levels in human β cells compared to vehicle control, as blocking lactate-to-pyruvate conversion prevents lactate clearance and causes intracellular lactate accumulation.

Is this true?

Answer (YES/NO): YES